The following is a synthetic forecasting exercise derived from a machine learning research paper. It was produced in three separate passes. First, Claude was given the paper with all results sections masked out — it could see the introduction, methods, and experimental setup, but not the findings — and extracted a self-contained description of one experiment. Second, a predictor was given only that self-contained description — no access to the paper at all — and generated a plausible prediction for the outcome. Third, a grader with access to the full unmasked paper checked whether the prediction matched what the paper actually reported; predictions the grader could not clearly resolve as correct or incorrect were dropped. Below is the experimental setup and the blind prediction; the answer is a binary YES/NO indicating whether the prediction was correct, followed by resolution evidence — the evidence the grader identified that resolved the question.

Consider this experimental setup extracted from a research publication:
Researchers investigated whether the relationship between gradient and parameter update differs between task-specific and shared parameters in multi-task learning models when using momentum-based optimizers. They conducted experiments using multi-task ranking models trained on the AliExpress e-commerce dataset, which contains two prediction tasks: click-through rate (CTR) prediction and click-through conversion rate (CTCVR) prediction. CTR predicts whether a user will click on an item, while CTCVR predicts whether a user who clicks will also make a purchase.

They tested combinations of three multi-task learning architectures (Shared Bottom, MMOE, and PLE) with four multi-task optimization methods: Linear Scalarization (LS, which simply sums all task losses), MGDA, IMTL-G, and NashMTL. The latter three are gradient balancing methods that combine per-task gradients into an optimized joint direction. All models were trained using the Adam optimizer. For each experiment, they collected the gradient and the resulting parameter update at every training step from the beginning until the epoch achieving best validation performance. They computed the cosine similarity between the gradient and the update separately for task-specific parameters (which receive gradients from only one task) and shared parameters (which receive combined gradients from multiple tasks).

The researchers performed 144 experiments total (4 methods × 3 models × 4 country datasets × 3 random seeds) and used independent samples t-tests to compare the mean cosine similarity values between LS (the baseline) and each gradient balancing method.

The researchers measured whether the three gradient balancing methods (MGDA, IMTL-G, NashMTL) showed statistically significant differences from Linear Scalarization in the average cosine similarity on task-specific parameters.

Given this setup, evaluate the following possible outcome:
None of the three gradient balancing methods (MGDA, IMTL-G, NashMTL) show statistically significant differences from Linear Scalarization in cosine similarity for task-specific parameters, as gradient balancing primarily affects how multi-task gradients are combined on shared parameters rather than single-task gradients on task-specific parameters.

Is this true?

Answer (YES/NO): YES